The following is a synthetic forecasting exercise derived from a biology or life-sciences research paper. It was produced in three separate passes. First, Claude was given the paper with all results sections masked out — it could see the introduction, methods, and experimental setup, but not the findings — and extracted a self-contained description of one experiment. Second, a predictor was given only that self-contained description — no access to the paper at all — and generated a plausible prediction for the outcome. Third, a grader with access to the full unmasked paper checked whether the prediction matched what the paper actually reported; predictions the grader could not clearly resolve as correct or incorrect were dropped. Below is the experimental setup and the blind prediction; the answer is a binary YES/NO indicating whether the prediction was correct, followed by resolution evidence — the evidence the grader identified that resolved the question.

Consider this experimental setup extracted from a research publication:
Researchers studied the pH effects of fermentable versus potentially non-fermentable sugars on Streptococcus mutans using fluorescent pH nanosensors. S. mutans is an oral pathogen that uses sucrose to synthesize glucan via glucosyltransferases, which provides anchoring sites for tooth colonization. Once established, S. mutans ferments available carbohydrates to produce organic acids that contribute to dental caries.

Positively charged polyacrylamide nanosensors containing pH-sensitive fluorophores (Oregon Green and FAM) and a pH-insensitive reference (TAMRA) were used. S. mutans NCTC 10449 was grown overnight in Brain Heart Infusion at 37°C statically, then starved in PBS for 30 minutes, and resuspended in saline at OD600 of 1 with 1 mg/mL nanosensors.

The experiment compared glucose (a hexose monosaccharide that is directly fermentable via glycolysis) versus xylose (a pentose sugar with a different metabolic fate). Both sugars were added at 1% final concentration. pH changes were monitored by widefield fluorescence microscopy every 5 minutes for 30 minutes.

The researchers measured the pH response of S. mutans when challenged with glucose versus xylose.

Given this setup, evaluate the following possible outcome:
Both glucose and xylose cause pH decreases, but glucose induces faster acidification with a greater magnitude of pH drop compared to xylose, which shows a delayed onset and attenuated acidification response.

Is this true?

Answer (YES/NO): NO